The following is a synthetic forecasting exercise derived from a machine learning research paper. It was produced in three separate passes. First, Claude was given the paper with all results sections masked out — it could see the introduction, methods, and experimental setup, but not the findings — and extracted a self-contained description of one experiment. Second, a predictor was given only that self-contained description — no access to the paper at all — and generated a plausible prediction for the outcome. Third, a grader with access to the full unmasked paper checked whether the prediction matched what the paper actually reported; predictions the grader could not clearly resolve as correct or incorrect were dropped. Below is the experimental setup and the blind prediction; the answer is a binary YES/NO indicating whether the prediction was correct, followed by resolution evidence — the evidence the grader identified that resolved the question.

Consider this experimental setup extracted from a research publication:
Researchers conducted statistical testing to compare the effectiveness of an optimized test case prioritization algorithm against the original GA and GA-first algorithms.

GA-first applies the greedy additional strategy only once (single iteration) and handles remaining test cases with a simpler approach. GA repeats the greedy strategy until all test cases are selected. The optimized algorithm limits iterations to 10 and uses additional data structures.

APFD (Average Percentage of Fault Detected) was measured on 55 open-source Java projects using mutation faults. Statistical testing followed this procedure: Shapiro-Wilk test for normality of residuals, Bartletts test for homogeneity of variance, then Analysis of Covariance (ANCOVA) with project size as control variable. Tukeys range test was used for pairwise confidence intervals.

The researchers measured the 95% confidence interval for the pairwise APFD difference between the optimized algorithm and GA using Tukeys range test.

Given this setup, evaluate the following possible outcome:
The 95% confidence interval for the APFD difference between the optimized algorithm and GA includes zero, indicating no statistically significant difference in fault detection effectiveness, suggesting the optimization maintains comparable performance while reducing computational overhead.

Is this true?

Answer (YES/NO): YES